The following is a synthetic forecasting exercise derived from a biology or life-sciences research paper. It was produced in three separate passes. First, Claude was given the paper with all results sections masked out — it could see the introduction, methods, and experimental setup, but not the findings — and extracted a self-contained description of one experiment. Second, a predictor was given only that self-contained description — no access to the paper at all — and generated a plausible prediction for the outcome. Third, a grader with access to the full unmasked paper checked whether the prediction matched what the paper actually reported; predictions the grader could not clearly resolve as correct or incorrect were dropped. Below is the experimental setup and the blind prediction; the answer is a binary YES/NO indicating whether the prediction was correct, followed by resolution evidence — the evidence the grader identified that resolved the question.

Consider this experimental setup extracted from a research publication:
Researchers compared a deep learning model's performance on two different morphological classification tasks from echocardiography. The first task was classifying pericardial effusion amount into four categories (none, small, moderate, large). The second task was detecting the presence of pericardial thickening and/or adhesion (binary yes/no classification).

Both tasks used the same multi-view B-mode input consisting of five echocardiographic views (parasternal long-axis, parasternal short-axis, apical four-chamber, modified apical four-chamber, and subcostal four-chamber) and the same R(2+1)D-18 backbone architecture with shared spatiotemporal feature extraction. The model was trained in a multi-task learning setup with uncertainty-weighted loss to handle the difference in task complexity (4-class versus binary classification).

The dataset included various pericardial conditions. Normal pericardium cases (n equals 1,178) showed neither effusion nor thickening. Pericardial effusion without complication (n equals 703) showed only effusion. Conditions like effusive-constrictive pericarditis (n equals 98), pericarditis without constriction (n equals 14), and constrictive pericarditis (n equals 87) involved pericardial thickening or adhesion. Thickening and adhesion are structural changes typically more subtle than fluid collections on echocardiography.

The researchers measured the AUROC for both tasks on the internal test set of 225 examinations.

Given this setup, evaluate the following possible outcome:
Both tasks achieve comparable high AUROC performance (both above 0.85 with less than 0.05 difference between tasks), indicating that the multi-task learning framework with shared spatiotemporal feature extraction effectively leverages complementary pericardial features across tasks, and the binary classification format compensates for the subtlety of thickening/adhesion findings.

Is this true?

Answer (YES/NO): NO